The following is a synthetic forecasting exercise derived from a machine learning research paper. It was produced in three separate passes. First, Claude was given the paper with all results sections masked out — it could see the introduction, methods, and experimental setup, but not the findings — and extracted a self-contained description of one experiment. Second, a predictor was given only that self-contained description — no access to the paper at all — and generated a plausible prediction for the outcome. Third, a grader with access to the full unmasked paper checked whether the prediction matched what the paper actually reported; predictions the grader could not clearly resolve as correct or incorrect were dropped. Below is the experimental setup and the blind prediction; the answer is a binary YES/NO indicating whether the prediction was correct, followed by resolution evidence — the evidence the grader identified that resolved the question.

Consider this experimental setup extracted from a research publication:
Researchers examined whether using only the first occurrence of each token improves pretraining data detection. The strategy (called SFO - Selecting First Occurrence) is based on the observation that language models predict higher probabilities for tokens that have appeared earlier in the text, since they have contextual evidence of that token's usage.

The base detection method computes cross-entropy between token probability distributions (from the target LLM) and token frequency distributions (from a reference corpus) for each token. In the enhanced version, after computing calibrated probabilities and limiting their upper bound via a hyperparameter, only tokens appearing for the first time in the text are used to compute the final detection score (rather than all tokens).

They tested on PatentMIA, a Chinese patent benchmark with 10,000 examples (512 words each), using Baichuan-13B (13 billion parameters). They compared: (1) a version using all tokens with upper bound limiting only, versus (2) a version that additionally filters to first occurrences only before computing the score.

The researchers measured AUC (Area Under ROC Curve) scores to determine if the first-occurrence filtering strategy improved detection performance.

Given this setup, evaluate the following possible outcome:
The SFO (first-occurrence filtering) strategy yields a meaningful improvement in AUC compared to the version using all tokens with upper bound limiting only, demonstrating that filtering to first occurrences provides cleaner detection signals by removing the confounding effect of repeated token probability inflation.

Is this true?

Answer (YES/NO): YES